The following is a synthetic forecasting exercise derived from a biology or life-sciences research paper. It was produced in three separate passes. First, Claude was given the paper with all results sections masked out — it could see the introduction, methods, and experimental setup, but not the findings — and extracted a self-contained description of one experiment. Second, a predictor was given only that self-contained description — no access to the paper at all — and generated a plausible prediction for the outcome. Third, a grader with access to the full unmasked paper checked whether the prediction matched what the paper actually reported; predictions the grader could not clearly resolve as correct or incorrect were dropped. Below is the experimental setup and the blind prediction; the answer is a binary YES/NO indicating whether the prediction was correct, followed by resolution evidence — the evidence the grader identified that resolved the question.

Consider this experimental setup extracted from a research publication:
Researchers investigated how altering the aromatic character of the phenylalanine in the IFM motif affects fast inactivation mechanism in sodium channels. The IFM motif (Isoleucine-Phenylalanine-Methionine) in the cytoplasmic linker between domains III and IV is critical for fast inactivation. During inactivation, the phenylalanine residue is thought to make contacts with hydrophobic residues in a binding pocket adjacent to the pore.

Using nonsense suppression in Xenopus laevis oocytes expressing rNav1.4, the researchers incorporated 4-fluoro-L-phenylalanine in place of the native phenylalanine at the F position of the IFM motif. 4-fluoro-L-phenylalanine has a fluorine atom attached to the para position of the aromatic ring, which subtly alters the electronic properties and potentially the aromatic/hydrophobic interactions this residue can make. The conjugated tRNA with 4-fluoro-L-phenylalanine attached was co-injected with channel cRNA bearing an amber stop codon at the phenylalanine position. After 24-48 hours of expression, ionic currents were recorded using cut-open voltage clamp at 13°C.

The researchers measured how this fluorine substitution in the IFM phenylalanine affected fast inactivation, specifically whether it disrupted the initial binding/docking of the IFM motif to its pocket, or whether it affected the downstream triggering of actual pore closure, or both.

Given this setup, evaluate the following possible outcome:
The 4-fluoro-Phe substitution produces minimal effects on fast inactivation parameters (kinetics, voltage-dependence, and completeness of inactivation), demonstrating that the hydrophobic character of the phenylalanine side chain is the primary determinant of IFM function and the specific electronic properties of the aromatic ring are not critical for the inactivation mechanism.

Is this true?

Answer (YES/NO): NO